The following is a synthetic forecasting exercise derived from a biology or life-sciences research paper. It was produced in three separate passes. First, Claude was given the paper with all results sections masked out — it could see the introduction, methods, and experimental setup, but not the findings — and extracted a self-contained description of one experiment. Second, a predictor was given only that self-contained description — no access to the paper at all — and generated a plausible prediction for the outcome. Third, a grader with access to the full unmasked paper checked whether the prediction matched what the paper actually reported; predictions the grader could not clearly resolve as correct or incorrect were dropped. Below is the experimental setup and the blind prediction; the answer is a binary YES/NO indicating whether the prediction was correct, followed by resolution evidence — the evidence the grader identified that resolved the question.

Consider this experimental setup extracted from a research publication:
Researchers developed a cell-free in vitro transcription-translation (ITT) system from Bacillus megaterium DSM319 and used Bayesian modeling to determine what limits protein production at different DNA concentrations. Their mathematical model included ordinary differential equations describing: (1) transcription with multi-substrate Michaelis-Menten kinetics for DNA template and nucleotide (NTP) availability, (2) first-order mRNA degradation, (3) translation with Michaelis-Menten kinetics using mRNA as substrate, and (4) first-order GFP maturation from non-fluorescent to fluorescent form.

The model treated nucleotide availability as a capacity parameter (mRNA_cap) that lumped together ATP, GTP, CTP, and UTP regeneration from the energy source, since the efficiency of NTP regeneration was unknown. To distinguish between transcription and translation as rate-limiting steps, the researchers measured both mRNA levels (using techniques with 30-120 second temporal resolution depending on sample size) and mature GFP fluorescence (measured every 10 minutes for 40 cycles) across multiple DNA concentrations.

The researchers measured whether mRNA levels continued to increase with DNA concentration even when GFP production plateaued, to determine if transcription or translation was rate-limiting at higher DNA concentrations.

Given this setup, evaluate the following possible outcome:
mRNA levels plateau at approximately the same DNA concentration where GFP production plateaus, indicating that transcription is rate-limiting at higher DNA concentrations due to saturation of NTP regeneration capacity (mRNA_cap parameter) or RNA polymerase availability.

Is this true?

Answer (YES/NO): NO